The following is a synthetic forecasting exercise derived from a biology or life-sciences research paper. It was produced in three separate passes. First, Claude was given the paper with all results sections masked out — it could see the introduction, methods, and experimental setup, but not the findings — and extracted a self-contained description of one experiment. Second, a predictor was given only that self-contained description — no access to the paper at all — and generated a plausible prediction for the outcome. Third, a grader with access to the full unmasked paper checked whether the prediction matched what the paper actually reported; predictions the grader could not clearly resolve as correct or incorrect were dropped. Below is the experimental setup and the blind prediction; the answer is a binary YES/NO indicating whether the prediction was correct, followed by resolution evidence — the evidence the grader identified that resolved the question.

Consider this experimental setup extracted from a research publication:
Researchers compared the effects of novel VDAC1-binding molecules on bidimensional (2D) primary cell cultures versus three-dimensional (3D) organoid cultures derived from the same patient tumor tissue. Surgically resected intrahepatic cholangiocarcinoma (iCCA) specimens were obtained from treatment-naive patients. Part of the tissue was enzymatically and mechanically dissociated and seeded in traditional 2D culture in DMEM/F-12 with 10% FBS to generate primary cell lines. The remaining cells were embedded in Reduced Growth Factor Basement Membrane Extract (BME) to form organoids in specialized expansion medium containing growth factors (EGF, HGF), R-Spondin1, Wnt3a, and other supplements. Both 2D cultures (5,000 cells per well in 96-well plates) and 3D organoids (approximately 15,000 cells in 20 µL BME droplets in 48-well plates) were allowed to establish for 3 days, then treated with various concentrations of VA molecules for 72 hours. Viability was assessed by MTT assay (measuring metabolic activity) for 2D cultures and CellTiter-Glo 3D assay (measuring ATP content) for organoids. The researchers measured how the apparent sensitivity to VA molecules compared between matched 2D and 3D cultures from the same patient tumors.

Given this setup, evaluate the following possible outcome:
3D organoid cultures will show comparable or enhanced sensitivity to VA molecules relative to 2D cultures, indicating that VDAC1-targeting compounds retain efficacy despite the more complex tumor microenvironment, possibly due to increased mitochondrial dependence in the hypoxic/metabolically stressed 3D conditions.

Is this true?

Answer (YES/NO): NO